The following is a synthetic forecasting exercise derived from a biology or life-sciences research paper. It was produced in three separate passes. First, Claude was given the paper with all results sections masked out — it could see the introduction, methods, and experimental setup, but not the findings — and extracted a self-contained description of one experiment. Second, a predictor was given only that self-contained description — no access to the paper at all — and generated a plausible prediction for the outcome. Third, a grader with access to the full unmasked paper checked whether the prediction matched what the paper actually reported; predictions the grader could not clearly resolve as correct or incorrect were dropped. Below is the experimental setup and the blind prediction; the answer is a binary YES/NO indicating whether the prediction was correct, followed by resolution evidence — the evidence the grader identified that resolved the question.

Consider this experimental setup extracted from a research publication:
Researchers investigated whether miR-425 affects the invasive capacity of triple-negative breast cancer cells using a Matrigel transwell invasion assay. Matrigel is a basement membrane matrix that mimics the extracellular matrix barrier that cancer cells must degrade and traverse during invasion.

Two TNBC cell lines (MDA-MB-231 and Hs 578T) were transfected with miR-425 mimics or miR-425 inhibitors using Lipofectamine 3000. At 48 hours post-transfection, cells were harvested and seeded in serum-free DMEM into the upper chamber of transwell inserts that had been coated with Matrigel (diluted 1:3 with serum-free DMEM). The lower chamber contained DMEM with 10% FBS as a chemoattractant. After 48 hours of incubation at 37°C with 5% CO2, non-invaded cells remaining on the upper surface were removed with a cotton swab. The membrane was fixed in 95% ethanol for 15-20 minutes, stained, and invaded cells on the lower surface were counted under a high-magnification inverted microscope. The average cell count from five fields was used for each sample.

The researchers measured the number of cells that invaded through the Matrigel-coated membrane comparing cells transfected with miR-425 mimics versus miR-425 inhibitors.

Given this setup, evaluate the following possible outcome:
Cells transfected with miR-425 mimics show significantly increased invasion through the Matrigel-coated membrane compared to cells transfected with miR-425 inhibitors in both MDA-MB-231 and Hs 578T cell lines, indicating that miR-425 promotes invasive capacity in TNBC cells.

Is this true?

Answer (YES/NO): NO